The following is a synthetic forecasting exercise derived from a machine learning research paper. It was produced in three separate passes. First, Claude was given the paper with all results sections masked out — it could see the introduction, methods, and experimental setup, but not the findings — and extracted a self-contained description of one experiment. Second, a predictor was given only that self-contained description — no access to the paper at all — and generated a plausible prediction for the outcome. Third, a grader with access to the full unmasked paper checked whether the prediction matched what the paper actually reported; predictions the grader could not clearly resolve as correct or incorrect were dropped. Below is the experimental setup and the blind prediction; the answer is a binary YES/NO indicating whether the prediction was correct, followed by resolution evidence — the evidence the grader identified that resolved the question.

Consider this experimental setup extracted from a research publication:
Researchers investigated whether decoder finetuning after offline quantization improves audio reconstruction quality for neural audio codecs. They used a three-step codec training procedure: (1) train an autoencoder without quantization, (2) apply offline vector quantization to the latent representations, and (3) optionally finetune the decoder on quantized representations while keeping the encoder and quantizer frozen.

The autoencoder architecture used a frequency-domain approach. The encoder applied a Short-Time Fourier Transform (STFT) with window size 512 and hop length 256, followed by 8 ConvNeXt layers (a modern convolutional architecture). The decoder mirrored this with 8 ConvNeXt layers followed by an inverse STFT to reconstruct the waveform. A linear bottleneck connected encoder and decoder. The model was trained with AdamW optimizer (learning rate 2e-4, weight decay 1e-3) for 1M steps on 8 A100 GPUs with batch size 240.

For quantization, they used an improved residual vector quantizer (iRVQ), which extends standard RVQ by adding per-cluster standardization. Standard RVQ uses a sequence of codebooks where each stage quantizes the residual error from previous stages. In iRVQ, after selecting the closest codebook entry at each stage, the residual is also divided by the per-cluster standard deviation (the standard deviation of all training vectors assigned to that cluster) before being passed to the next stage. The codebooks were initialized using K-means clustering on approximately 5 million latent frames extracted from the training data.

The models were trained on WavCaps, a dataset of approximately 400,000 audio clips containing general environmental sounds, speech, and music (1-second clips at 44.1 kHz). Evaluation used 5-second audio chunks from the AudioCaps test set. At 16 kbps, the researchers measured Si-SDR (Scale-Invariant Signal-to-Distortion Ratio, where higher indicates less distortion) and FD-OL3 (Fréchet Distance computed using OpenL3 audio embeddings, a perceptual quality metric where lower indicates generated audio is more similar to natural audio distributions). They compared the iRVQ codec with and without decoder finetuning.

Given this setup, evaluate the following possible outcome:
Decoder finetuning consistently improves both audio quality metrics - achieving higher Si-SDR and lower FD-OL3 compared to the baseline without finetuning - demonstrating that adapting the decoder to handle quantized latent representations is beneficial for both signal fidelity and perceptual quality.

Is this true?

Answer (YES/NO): YES